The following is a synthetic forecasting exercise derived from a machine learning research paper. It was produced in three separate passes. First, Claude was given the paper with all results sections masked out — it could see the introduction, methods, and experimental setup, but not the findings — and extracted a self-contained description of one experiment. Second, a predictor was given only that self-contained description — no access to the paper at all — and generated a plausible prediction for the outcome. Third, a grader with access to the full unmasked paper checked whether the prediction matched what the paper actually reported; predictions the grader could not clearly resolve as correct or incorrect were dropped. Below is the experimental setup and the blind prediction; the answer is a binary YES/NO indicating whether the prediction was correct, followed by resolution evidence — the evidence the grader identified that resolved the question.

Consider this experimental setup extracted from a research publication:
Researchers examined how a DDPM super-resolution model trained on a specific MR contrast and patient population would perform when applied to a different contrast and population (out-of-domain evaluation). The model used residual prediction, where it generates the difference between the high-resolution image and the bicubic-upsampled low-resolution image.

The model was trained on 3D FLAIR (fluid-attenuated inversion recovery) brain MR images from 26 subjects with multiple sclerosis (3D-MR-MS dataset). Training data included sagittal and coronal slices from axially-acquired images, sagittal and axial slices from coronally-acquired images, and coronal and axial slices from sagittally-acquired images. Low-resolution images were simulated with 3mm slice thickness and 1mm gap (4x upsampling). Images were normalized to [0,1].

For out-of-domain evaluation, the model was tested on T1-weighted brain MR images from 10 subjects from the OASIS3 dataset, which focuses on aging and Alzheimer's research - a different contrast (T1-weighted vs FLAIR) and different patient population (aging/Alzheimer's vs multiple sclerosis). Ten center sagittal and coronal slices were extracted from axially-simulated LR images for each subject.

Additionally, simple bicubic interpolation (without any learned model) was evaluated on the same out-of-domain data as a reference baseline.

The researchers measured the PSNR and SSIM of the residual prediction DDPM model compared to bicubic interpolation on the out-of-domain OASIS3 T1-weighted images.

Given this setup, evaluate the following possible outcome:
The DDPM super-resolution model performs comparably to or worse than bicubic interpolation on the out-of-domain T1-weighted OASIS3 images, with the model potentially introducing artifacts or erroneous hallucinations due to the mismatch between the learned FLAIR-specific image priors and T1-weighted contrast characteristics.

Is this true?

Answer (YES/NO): NO